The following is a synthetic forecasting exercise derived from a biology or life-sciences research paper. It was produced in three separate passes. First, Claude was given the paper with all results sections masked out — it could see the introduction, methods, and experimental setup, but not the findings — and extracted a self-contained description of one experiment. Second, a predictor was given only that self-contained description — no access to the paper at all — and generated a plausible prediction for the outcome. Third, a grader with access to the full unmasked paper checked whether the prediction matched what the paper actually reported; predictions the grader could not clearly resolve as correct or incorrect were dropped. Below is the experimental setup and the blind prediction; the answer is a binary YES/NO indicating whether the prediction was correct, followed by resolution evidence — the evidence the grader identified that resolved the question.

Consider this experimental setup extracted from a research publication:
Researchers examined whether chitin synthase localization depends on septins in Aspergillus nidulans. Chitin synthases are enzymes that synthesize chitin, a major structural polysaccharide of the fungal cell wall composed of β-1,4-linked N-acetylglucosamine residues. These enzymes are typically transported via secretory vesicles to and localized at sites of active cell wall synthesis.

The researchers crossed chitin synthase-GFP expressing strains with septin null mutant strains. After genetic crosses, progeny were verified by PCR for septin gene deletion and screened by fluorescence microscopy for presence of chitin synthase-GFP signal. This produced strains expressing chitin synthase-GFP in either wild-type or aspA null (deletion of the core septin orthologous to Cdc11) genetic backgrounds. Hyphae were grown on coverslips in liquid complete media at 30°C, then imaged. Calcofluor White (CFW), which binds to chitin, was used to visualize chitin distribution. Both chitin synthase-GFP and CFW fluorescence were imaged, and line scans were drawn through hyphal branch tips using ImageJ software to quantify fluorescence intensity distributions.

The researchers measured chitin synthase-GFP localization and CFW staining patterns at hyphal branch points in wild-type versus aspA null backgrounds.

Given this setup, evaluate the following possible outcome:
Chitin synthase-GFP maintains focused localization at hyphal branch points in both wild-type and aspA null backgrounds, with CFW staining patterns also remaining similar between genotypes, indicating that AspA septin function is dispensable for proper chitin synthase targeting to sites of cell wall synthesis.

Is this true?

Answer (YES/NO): NO